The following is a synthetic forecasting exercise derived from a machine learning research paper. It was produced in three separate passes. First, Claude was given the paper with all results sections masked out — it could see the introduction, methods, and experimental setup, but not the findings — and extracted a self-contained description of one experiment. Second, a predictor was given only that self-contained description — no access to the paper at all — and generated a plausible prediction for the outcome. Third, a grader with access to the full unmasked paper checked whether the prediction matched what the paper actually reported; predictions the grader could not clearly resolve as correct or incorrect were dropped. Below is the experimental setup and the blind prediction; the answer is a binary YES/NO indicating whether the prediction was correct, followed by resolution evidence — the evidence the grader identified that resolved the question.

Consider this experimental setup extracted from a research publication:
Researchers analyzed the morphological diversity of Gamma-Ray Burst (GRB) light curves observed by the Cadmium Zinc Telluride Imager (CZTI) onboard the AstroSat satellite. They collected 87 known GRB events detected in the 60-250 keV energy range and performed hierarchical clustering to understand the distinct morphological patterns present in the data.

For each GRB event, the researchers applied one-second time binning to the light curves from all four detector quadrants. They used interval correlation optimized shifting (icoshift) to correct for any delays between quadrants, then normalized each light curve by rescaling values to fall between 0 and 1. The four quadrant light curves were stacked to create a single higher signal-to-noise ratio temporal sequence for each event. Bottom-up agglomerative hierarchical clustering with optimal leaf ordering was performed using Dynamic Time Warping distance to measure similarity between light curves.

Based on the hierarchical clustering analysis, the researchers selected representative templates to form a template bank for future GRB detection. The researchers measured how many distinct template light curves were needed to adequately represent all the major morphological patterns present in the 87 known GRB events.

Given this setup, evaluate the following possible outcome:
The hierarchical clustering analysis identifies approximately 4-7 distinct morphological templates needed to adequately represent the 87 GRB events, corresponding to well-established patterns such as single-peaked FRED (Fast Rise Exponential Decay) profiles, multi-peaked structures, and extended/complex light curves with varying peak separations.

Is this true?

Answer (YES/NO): NO